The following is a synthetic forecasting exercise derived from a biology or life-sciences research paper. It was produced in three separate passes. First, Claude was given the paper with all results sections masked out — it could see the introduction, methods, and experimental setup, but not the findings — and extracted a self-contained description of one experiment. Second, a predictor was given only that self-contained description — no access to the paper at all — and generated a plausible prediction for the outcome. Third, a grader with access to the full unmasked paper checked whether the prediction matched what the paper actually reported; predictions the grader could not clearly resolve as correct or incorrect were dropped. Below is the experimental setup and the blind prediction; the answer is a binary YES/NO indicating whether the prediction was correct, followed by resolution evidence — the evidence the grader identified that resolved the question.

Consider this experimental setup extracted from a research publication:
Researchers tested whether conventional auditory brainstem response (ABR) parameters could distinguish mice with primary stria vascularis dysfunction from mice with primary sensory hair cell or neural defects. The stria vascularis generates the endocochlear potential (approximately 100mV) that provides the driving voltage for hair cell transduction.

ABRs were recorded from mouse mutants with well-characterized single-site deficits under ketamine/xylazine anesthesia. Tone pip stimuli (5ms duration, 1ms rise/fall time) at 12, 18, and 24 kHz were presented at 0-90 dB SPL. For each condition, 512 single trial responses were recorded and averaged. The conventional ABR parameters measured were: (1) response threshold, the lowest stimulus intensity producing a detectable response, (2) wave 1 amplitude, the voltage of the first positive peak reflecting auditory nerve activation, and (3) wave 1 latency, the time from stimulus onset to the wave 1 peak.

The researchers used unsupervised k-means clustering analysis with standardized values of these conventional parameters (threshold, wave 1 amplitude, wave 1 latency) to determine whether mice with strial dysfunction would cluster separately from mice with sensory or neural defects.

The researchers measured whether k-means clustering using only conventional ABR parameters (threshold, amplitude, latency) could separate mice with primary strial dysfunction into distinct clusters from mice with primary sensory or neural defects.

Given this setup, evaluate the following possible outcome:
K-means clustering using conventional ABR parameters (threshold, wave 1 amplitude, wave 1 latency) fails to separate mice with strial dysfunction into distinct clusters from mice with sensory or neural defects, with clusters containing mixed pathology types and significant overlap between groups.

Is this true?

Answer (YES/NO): YES